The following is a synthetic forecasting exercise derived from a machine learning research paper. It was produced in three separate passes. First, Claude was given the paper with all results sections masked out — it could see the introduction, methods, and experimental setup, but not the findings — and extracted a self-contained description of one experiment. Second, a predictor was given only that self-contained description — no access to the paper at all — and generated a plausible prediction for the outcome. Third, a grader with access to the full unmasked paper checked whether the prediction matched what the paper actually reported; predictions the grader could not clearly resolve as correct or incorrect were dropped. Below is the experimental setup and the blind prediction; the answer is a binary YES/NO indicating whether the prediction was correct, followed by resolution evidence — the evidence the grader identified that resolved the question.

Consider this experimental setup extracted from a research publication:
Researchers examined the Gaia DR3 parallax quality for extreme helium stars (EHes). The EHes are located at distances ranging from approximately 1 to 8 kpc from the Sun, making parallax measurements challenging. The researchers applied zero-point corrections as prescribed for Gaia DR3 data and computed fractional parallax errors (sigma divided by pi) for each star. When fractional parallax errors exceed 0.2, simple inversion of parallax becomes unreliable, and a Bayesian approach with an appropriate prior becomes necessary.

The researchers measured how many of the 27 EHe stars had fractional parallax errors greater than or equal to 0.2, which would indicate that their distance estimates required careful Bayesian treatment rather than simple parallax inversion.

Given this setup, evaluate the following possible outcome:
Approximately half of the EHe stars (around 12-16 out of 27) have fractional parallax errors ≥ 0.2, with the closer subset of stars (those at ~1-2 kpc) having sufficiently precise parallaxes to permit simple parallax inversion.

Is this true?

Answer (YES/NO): NO